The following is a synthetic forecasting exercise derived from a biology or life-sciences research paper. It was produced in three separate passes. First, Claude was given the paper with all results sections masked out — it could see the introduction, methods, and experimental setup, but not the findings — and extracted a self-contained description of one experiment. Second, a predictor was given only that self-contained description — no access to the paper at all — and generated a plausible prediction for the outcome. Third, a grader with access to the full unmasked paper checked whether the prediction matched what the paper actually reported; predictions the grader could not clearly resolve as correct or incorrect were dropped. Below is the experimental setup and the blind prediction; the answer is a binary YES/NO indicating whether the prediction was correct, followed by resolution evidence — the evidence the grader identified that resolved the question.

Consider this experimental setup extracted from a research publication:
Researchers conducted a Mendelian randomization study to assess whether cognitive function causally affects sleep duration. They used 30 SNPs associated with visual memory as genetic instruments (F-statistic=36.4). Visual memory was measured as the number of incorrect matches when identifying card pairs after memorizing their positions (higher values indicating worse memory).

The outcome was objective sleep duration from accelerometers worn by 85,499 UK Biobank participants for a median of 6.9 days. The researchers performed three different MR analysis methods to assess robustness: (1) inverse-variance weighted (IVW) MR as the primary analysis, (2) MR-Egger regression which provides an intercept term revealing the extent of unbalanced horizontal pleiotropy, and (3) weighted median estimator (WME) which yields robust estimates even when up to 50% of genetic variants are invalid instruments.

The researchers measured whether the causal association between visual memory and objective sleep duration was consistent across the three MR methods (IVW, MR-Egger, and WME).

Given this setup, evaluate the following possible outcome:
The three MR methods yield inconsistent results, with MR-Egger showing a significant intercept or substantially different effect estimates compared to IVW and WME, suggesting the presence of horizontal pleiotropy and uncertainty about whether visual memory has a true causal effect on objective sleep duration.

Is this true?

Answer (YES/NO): NO